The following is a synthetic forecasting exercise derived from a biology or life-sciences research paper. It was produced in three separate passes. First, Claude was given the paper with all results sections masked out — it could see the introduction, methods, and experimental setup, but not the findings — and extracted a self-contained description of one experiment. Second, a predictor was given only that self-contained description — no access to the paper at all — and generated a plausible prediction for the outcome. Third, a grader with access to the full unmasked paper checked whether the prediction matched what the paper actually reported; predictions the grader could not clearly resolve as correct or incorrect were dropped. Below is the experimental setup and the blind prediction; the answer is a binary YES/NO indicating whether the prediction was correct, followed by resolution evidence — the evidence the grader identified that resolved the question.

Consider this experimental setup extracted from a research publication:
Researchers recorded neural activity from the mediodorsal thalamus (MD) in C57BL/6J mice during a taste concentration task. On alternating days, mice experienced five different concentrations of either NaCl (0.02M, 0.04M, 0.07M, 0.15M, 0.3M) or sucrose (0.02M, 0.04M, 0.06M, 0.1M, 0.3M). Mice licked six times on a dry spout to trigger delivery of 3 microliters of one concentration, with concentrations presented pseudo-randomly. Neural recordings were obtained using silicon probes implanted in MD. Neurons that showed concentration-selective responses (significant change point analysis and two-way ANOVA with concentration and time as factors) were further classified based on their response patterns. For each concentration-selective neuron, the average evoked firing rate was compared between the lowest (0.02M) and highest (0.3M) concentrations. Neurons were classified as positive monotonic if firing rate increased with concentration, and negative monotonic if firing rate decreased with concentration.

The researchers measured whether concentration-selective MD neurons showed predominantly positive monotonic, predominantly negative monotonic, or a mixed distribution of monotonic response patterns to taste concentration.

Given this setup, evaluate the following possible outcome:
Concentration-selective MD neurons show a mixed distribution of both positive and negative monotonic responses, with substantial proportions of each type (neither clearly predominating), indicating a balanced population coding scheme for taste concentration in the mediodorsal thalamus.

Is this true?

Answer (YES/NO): NO